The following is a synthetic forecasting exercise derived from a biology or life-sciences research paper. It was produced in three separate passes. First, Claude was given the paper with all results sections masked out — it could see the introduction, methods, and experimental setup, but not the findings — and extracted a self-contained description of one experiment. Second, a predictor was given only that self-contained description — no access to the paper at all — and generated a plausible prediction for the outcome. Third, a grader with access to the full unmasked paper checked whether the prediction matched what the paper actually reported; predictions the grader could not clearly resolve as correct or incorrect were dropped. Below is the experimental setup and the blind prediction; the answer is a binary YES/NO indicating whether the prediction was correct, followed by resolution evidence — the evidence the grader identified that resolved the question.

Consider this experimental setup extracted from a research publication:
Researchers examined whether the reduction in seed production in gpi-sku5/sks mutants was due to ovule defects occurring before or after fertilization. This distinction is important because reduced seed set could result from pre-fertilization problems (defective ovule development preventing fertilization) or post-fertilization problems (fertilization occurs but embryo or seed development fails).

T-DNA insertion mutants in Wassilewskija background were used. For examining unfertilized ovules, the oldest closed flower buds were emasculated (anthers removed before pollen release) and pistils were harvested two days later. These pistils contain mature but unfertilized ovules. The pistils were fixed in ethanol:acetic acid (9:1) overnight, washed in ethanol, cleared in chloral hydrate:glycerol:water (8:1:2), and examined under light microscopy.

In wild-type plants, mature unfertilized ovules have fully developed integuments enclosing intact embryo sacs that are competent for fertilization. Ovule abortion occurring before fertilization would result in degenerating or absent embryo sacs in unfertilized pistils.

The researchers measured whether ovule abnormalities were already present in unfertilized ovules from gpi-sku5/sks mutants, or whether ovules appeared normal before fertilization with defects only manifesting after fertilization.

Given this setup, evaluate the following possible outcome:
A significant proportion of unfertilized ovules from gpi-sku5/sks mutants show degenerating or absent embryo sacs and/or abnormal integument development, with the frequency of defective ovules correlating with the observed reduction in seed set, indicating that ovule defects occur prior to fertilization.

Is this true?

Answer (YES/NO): YES